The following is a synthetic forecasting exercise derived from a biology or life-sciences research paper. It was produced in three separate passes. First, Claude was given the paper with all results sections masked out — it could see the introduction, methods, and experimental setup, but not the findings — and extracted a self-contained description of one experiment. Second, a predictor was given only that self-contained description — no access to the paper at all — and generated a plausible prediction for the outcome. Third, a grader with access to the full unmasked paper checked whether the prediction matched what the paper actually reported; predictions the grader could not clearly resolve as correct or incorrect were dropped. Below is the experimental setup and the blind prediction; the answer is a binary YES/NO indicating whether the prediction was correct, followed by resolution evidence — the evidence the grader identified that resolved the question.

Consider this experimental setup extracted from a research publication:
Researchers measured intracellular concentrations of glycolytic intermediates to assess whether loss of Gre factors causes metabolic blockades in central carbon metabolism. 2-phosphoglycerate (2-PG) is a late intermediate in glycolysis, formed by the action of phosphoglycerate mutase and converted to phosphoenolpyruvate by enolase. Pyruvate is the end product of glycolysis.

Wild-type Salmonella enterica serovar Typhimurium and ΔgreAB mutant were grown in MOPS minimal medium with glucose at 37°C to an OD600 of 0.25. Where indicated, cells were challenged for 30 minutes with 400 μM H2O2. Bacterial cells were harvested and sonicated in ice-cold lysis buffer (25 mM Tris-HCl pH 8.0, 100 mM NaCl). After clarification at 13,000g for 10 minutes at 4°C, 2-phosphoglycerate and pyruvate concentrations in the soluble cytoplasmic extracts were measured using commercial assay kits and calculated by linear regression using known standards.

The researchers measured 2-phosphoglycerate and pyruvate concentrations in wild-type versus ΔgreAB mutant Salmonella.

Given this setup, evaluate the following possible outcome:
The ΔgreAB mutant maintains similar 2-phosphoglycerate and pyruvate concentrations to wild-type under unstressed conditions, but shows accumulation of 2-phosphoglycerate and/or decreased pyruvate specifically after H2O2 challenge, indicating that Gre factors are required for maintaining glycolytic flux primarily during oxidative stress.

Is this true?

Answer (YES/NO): NO